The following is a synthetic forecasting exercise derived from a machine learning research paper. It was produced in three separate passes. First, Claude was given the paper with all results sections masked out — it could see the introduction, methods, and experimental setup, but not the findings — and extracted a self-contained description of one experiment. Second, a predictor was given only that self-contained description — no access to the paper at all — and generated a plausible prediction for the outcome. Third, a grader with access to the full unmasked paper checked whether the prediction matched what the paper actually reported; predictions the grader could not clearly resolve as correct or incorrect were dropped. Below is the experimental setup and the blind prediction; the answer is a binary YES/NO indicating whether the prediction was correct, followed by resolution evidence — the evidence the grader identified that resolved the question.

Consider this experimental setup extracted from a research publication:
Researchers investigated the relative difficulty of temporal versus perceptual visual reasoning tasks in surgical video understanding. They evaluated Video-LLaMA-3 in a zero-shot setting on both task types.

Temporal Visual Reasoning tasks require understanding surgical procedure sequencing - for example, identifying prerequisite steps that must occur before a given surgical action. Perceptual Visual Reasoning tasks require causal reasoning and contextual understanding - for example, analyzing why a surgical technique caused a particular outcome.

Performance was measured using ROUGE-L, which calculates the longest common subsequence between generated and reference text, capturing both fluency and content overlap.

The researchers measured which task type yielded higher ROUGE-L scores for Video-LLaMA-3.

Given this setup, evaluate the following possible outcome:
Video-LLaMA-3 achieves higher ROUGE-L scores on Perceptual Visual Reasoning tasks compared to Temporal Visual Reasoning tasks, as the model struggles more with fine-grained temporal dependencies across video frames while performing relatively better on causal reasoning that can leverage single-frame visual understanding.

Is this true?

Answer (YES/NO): YES